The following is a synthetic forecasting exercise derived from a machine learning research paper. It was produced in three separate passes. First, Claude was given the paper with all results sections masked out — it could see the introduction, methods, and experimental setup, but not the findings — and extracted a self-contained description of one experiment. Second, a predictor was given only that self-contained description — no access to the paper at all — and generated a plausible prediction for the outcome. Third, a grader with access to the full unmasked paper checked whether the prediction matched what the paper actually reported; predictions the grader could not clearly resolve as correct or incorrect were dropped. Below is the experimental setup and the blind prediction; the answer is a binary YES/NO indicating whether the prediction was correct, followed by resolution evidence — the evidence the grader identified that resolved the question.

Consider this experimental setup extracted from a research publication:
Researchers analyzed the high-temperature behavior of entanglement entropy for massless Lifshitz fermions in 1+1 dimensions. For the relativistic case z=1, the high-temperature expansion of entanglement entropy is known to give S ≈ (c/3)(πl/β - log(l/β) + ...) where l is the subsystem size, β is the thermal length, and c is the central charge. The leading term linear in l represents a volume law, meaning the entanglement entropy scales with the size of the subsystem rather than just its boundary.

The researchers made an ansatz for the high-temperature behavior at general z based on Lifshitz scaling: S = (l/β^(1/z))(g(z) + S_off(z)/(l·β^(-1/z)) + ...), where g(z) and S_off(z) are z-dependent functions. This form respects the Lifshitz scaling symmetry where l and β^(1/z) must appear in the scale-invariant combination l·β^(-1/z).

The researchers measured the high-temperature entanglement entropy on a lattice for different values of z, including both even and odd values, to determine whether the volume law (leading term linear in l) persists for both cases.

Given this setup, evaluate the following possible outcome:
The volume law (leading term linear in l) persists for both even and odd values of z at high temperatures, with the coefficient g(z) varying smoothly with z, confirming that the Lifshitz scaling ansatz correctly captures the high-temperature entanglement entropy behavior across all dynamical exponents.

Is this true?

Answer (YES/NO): YES